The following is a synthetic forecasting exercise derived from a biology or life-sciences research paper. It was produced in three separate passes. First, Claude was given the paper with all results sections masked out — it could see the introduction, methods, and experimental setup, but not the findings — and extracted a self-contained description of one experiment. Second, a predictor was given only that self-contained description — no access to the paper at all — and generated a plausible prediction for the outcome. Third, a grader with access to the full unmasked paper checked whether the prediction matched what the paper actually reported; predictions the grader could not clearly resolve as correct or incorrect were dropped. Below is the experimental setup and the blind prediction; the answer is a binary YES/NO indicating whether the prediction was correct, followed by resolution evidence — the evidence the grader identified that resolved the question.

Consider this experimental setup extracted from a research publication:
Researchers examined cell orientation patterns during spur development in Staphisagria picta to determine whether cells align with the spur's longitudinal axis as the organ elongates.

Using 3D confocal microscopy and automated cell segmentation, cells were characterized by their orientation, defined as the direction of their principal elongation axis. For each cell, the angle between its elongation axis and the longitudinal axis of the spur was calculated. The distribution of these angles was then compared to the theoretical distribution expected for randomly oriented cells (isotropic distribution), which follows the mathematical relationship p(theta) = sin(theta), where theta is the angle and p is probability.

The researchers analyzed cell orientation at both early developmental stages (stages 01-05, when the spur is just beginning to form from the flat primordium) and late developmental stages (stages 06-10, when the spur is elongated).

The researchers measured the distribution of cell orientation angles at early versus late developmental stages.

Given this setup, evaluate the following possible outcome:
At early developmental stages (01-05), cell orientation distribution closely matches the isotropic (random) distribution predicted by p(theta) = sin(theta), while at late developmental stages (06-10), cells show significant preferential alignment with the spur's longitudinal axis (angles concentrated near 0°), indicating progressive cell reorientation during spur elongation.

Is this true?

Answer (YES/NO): NO